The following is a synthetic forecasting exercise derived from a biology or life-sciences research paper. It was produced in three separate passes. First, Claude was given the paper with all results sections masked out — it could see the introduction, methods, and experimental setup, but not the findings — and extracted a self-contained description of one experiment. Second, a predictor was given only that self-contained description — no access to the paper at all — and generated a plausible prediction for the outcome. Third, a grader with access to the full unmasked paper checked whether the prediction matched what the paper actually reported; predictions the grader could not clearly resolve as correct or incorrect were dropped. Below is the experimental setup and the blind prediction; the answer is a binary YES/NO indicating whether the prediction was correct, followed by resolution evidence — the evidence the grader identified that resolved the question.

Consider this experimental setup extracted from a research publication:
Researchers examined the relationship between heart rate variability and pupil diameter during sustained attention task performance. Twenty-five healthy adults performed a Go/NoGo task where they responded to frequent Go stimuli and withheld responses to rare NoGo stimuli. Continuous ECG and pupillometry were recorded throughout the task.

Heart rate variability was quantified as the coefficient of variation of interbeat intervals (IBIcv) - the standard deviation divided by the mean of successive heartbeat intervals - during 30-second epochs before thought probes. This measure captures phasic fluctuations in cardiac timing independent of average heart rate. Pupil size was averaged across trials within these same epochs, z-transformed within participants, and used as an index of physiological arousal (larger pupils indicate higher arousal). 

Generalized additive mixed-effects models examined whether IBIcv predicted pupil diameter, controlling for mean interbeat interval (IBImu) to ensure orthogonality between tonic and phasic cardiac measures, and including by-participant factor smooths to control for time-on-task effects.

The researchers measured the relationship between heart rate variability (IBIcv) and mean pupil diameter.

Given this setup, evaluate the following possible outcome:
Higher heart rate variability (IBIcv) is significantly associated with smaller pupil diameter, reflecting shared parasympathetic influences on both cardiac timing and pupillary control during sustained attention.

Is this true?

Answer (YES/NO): NO